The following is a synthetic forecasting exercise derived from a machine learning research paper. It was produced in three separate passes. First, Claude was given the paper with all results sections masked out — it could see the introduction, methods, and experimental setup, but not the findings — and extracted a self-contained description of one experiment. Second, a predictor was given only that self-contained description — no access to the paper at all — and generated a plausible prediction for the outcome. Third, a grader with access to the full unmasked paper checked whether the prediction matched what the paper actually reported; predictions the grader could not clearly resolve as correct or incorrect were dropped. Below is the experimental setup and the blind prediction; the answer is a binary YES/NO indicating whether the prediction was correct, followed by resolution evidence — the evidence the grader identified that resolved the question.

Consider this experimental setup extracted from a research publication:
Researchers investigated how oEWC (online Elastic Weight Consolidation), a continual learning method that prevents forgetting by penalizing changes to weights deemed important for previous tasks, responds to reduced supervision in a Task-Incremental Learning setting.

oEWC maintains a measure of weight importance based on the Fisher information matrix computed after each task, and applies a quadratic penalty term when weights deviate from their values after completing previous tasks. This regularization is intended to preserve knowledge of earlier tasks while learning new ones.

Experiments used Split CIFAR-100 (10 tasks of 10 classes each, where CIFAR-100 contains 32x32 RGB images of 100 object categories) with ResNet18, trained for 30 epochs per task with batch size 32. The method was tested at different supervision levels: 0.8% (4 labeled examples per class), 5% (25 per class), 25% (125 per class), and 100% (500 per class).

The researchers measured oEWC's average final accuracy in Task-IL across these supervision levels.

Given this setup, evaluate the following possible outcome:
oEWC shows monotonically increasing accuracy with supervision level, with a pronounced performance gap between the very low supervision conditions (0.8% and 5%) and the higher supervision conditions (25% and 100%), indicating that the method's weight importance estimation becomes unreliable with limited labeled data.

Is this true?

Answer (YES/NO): NO